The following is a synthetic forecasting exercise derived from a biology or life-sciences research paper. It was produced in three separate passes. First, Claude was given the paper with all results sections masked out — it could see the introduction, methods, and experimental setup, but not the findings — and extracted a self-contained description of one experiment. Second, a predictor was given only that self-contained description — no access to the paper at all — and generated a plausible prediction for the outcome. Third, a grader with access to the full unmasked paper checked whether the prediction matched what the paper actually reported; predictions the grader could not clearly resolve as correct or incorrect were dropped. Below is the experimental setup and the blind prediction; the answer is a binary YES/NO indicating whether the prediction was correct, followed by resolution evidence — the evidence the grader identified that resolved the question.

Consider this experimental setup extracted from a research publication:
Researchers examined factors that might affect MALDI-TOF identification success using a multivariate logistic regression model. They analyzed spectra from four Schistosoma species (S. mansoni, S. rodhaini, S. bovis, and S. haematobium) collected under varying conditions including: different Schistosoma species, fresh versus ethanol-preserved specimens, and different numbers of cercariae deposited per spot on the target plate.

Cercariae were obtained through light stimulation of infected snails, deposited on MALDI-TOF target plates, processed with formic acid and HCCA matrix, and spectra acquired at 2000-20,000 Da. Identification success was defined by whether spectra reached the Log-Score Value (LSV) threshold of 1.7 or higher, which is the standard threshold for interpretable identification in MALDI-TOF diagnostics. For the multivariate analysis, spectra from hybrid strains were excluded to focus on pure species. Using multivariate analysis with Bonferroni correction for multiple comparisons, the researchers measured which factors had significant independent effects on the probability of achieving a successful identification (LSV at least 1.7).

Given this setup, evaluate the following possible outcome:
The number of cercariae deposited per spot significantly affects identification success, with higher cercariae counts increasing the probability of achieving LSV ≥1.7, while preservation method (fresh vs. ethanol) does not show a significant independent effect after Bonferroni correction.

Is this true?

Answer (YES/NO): NO